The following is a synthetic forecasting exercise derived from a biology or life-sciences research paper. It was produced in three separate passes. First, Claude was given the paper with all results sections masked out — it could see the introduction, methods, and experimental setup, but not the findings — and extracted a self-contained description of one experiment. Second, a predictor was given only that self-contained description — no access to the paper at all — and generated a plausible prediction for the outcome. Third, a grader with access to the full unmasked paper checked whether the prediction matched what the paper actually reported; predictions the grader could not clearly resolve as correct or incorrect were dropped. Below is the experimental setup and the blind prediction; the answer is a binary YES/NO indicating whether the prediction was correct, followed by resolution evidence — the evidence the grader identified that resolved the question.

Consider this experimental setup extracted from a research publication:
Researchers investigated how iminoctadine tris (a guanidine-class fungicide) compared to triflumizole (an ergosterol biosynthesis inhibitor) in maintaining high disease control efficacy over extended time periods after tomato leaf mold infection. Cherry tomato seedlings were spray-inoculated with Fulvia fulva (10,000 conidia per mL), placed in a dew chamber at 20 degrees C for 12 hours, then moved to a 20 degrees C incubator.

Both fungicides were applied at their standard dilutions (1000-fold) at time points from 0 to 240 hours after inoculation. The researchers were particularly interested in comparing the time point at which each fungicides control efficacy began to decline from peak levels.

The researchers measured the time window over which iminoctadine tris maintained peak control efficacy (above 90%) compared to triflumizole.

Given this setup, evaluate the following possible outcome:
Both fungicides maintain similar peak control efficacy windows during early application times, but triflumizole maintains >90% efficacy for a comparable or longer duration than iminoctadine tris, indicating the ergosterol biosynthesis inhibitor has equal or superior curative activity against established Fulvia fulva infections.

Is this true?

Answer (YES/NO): YES